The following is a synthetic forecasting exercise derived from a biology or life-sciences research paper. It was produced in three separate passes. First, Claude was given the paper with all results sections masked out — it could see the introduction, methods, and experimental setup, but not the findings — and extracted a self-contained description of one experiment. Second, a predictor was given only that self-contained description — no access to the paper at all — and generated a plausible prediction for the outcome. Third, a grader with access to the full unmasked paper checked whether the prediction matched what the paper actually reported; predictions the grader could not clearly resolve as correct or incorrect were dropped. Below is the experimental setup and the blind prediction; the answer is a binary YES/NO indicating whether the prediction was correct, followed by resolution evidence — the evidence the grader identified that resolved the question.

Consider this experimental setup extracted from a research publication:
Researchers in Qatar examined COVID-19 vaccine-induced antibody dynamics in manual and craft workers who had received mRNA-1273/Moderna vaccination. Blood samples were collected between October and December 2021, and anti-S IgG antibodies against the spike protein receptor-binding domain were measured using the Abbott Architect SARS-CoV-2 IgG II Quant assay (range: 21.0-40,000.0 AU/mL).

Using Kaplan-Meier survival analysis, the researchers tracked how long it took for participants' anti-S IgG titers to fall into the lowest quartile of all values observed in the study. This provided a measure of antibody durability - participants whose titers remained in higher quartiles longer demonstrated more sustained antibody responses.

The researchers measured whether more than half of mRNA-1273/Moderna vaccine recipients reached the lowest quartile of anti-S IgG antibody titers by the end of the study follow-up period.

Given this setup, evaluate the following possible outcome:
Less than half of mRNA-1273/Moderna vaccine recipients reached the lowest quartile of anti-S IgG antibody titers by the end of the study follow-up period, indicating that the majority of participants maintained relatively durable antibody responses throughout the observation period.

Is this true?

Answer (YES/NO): YES